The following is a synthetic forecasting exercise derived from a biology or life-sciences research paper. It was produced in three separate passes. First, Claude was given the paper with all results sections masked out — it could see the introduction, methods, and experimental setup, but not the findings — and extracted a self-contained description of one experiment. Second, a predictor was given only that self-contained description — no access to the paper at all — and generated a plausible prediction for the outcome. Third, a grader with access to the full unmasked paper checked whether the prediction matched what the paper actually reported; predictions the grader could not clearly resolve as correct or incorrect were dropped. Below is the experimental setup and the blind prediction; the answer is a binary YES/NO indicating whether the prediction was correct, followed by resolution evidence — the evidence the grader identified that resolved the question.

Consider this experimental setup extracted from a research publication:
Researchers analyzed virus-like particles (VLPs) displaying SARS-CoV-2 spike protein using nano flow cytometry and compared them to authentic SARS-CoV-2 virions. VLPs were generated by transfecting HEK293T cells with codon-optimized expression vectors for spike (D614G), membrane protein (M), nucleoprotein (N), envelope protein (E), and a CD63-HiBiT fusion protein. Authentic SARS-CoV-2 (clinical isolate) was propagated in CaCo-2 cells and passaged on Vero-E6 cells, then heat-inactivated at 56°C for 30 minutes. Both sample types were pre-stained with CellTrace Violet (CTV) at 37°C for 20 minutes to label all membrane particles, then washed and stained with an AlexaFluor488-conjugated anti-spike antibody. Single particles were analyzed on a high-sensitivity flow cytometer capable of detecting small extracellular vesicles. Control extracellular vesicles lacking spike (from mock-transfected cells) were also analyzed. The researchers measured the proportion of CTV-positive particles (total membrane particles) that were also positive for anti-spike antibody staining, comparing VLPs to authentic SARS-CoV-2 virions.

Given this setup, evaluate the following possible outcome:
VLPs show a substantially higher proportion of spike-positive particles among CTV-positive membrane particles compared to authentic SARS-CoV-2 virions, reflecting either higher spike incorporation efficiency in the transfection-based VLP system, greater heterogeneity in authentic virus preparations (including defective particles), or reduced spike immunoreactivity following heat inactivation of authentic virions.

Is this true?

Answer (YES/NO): YES